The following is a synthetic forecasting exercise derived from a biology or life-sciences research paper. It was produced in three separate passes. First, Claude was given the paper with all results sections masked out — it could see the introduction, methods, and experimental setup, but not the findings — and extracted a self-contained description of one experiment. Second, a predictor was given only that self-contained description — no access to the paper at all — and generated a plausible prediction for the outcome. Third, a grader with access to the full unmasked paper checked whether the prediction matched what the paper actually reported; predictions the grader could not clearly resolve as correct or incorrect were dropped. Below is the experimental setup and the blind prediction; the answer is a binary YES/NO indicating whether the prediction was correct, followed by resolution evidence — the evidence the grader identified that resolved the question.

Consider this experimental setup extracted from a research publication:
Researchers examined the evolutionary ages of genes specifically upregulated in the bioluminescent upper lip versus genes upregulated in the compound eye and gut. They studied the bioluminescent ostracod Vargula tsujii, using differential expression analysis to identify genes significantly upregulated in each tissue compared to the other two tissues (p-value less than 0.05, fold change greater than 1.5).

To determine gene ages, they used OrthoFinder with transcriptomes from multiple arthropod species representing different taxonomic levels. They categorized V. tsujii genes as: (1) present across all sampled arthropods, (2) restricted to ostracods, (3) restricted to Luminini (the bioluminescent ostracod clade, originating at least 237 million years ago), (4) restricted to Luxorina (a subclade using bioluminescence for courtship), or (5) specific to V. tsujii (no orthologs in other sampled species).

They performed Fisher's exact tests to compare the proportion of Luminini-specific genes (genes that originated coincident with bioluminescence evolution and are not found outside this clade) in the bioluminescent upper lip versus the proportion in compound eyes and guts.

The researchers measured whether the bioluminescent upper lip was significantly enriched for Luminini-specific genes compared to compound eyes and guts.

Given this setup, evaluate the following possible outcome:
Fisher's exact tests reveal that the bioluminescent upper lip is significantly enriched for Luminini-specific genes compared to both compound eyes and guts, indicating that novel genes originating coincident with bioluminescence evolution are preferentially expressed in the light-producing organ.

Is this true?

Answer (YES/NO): YES